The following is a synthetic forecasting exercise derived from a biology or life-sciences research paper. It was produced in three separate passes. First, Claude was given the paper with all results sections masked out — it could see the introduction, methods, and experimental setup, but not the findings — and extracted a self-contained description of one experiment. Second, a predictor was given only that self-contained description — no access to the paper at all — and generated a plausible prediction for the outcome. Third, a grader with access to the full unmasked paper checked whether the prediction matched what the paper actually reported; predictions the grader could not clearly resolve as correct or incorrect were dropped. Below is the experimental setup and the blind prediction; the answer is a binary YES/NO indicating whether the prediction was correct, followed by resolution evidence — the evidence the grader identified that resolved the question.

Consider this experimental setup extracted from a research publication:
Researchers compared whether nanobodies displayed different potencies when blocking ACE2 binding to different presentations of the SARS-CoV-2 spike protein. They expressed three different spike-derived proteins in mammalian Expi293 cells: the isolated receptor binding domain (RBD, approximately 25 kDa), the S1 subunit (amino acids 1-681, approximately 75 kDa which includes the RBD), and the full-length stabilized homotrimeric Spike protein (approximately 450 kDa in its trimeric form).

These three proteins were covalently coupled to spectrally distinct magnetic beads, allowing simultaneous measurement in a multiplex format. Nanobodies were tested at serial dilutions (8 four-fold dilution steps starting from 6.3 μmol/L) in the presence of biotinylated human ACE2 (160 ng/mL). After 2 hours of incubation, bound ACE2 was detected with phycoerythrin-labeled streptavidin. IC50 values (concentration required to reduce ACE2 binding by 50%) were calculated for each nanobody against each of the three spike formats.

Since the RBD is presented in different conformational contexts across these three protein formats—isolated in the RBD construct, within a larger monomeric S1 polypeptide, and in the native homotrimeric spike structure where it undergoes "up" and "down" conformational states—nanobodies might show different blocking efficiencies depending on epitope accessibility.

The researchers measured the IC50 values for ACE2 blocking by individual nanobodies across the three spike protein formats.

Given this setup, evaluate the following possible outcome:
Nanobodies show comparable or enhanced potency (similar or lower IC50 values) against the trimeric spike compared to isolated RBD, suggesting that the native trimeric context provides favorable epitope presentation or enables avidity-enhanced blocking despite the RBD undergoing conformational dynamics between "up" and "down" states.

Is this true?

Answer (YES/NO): YES